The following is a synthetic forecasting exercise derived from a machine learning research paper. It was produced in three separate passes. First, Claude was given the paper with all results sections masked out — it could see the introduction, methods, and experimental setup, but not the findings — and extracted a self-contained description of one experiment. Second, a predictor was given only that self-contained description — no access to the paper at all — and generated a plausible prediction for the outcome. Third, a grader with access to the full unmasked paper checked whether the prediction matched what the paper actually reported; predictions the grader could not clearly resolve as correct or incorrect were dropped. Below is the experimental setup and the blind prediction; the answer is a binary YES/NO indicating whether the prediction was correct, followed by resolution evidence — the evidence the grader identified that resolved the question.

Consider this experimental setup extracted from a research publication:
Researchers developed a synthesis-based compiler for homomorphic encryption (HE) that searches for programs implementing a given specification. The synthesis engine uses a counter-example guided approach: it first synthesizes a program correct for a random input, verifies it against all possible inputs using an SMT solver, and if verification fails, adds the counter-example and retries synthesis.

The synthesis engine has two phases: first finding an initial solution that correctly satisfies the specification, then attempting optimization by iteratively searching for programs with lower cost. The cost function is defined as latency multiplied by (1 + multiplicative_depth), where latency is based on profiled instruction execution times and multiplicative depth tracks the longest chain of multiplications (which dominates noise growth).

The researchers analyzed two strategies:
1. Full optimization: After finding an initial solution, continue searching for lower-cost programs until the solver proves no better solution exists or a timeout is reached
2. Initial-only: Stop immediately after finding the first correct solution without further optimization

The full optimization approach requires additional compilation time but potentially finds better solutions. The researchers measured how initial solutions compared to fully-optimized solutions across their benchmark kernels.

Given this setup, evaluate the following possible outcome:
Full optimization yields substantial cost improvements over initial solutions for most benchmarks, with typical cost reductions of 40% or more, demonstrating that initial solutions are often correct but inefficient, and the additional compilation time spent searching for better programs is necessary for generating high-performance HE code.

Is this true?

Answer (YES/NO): NO